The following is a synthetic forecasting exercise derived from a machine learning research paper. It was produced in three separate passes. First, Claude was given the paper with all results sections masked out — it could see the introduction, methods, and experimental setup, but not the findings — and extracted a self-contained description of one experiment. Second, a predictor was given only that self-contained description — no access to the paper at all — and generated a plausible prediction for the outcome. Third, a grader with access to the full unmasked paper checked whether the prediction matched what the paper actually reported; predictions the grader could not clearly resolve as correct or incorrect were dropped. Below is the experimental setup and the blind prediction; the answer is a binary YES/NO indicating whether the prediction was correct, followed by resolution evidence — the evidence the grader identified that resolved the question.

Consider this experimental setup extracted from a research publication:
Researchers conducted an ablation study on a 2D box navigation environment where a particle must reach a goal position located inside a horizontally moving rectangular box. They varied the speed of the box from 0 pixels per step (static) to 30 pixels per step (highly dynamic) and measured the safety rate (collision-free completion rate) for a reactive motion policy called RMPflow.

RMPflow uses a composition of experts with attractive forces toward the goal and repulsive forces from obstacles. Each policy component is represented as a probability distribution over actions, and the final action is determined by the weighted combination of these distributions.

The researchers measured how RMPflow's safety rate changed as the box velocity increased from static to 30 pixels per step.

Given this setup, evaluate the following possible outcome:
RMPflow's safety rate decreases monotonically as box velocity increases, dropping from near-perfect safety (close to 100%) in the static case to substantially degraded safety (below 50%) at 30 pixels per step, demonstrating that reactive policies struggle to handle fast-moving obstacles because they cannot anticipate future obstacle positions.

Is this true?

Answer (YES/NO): NO